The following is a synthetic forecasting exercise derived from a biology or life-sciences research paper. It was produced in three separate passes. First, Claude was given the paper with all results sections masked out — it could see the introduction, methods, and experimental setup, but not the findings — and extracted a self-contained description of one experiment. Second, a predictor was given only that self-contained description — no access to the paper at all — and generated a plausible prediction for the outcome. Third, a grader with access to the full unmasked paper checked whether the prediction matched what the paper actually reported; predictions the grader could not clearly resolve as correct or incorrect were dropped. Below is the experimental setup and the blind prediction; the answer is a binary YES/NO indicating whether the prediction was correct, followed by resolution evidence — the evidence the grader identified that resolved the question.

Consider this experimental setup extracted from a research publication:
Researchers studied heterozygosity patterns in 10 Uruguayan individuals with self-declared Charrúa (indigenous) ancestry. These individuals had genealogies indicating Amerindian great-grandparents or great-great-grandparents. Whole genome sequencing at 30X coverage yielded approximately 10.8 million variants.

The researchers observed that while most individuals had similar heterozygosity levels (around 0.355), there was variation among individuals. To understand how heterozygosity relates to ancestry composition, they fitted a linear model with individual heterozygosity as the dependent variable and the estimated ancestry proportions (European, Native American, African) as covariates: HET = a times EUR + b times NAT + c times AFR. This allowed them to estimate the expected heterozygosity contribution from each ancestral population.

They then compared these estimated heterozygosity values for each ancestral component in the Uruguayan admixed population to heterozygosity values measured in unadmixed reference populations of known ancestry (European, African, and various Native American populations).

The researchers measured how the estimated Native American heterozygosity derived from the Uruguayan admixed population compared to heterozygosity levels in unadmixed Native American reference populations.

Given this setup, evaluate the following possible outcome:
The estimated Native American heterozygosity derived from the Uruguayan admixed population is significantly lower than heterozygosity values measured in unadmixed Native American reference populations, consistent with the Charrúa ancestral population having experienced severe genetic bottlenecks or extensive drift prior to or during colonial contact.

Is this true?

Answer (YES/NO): NO